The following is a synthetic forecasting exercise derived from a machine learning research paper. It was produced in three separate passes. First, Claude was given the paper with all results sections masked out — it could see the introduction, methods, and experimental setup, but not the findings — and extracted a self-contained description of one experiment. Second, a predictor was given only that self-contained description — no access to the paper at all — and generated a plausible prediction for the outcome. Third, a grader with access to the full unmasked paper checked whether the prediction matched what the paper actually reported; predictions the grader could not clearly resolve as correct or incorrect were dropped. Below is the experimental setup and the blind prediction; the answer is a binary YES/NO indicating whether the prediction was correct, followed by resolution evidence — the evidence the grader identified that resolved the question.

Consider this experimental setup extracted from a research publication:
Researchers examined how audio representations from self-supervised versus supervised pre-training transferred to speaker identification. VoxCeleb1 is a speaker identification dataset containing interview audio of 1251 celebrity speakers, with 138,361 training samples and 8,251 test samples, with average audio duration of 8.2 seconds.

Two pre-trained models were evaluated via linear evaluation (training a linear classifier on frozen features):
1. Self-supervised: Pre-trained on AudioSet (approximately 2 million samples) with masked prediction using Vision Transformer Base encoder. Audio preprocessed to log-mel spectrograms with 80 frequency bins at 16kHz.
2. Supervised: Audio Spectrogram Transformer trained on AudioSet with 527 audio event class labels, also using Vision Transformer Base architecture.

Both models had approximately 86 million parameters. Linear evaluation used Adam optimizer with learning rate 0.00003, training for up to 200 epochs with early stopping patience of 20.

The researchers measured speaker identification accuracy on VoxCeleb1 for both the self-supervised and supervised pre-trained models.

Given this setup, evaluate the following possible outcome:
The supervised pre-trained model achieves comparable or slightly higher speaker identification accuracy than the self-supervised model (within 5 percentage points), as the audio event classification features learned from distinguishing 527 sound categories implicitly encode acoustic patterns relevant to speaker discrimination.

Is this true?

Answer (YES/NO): NO